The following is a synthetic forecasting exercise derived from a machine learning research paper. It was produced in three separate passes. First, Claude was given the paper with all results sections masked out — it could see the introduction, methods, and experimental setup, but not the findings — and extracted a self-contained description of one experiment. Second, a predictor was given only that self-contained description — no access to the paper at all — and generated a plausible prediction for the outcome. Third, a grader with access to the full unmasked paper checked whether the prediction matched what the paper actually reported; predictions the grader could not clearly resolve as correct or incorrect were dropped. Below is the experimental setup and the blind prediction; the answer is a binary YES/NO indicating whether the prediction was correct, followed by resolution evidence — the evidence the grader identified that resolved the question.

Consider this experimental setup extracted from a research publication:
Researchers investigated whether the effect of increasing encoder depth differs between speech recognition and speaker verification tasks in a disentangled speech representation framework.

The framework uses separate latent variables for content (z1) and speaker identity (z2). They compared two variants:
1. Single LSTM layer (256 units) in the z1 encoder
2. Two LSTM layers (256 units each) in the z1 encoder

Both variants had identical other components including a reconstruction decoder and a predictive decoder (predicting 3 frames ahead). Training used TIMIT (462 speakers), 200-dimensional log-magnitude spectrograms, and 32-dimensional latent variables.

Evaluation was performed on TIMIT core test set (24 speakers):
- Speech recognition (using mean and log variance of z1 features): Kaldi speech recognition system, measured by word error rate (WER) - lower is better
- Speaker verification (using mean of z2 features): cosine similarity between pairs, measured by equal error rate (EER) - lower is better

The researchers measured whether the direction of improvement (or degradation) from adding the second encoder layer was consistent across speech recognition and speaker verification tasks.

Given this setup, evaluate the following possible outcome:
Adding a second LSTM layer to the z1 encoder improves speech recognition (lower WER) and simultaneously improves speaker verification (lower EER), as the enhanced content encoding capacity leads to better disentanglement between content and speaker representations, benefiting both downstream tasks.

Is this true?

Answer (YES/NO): NO